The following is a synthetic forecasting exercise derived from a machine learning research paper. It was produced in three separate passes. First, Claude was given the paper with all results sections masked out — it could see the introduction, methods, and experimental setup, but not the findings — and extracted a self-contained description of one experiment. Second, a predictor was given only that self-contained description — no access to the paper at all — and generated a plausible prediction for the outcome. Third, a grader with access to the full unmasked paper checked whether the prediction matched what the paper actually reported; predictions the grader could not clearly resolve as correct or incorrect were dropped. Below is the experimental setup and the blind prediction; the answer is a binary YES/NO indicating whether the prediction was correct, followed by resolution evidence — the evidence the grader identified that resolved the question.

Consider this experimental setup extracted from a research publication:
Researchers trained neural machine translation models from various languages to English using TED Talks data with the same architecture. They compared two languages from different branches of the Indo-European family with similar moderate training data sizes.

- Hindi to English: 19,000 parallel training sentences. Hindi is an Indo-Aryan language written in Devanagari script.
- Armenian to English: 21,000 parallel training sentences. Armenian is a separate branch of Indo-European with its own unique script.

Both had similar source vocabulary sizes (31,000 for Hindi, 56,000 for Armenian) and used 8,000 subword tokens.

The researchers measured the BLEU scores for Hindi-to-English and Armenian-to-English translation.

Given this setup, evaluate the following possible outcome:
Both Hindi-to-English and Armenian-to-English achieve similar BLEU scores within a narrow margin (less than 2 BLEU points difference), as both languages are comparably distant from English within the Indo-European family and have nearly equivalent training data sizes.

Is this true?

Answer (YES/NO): YES